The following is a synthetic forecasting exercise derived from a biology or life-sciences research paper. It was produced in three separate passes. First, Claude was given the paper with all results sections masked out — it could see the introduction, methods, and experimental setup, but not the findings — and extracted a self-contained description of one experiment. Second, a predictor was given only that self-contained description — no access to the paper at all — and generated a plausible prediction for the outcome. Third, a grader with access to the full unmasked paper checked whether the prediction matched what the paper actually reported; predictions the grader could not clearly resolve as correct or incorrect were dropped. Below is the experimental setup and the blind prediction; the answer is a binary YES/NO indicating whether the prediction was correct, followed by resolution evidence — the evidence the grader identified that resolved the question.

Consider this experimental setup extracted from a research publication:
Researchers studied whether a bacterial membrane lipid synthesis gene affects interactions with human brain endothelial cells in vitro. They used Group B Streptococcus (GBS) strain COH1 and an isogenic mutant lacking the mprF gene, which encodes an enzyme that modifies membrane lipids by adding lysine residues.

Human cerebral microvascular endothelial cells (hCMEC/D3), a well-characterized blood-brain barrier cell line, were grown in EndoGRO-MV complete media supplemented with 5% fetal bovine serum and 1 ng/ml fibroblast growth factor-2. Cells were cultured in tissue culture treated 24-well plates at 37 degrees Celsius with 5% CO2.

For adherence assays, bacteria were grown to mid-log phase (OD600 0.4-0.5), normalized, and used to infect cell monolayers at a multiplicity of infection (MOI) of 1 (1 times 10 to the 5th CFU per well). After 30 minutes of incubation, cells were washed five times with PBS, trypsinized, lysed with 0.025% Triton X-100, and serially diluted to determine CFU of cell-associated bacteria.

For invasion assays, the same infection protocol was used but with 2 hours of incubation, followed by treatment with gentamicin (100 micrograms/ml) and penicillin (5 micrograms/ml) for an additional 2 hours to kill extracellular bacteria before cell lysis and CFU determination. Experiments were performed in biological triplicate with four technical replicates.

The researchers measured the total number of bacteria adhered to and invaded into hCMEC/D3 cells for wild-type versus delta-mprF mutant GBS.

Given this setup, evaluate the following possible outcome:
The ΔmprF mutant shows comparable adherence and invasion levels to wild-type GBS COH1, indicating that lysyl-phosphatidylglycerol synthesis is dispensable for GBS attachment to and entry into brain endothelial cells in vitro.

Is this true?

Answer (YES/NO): NO